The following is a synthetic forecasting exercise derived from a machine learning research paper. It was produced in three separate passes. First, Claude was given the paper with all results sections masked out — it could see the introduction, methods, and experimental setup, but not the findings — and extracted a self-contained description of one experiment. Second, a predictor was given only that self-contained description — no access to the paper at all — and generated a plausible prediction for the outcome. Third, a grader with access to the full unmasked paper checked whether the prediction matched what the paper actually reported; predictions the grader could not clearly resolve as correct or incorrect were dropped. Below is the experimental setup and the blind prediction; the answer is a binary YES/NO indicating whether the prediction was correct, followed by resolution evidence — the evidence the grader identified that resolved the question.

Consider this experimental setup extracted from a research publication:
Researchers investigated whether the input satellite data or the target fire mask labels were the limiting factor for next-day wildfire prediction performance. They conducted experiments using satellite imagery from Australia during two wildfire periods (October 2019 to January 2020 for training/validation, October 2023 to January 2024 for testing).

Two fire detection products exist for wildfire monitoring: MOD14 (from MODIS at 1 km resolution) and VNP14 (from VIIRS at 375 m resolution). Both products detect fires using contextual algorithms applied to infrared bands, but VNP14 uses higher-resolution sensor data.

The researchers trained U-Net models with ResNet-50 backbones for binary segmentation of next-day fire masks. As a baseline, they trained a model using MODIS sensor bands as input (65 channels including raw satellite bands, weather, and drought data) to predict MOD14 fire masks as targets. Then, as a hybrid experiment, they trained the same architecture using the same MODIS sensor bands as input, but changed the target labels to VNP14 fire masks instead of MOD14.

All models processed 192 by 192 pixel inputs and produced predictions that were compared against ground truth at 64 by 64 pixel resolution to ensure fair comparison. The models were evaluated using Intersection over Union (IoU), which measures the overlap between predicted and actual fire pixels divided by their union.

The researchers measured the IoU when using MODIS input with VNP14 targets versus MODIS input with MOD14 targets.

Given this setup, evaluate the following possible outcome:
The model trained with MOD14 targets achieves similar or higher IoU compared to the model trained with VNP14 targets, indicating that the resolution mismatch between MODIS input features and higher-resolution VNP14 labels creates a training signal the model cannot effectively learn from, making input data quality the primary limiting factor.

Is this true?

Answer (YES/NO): NO